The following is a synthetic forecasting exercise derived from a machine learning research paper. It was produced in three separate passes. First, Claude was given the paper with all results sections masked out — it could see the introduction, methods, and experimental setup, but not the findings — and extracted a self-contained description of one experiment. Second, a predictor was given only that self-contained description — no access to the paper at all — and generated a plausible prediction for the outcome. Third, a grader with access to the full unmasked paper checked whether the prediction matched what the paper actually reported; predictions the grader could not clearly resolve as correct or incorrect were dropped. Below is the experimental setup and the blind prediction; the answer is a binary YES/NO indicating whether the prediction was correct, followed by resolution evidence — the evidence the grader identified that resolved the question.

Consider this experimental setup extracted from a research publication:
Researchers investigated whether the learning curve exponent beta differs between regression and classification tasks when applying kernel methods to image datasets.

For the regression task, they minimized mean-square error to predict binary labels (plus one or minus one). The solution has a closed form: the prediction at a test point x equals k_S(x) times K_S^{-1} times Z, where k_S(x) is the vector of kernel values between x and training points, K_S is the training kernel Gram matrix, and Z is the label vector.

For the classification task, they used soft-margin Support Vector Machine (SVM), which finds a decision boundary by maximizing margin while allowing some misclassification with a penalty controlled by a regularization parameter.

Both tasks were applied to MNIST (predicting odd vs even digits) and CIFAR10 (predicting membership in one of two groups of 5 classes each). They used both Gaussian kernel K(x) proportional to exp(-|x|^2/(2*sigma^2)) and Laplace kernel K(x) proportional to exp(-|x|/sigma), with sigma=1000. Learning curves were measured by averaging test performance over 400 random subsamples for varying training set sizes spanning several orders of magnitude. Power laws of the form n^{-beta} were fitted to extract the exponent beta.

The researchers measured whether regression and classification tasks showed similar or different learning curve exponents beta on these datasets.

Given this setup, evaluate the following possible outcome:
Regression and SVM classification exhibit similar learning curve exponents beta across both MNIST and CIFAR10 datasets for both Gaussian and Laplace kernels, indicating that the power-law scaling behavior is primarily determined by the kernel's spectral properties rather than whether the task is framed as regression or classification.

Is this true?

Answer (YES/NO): YES